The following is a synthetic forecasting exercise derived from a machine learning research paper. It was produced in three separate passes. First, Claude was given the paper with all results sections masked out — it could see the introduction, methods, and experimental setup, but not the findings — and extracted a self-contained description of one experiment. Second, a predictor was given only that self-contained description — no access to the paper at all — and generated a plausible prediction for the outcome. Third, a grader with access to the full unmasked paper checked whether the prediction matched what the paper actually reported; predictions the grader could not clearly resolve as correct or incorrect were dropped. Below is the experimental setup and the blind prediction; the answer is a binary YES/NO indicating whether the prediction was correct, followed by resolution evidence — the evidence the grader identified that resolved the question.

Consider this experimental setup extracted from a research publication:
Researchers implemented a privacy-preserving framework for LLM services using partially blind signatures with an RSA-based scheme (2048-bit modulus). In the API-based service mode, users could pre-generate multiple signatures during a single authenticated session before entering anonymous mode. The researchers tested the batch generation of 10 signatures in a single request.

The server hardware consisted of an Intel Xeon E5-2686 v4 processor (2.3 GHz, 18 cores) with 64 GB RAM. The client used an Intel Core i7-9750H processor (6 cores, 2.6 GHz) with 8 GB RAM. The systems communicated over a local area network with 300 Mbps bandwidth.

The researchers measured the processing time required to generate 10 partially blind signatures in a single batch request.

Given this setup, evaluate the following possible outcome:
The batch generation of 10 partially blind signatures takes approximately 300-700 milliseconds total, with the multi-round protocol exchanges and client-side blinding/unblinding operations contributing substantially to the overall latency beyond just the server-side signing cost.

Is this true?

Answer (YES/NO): NO